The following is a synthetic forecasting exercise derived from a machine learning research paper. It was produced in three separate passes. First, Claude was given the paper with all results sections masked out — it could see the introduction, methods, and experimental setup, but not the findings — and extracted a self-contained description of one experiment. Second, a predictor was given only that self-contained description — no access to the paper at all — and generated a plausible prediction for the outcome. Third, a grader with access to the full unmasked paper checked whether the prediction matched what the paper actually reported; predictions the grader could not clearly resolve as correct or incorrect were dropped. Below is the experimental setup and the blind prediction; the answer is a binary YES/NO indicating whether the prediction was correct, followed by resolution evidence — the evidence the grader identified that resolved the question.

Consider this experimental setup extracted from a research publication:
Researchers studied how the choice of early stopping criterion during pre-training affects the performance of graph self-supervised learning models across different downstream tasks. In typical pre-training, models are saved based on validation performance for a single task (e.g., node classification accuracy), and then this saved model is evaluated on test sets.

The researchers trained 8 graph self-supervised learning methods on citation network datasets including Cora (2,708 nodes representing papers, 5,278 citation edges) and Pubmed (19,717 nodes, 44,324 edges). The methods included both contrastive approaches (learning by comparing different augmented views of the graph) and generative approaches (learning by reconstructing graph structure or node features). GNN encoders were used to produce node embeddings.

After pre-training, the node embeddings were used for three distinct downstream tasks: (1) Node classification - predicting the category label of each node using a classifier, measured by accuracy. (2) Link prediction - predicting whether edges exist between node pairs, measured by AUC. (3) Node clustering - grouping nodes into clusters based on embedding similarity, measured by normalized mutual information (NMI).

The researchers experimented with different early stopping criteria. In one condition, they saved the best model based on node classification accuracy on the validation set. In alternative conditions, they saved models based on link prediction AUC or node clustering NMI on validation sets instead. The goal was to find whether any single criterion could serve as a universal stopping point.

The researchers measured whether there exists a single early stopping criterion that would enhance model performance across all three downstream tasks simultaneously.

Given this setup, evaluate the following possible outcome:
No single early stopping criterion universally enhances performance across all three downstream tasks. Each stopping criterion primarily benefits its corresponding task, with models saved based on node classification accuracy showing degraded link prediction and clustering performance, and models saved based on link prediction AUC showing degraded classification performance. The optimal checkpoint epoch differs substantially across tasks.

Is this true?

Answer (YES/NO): NO